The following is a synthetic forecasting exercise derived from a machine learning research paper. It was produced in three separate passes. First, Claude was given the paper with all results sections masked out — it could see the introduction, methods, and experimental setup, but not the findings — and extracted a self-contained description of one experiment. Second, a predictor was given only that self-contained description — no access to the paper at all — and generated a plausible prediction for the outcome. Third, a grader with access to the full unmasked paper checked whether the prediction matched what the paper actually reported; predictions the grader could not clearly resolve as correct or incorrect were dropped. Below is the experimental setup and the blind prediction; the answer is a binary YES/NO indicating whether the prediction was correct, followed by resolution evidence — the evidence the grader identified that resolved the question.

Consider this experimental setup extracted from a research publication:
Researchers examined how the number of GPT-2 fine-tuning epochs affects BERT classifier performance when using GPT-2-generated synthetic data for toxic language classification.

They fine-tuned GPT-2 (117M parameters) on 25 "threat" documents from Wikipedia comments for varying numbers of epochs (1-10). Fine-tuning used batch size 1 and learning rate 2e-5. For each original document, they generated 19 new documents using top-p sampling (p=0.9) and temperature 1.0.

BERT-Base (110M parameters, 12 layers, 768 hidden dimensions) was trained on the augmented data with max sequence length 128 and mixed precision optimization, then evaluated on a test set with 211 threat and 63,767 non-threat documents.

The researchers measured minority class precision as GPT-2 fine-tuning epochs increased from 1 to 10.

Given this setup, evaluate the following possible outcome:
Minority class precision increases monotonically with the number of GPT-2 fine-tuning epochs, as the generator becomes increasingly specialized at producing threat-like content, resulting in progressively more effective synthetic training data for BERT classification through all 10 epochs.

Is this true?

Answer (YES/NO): NO